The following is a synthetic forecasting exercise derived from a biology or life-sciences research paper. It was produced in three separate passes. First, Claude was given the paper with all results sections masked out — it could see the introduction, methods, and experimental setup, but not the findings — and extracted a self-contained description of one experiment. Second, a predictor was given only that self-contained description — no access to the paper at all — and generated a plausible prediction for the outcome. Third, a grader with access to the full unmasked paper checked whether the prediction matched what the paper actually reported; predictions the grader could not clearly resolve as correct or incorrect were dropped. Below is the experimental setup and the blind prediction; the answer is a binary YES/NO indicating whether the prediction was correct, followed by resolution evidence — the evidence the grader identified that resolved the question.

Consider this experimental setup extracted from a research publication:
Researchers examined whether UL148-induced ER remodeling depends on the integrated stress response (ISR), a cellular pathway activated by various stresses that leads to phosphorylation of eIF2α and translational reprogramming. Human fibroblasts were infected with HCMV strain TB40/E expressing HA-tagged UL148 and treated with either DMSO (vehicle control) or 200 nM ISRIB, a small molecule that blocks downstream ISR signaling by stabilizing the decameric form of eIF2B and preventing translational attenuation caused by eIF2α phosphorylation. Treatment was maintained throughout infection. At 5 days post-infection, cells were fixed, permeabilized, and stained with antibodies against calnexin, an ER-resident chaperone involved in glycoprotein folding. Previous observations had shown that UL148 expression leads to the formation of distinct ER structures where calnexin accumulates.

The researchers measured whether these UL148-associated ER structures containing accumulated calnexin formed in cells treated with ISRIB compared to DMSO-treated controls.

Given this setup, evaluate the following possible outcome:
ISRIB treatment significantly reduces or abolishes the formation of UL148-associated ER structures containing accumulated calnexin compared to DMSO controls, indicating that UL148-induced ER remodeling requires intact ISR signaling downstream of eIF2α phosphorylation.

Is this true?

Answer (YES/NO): YES